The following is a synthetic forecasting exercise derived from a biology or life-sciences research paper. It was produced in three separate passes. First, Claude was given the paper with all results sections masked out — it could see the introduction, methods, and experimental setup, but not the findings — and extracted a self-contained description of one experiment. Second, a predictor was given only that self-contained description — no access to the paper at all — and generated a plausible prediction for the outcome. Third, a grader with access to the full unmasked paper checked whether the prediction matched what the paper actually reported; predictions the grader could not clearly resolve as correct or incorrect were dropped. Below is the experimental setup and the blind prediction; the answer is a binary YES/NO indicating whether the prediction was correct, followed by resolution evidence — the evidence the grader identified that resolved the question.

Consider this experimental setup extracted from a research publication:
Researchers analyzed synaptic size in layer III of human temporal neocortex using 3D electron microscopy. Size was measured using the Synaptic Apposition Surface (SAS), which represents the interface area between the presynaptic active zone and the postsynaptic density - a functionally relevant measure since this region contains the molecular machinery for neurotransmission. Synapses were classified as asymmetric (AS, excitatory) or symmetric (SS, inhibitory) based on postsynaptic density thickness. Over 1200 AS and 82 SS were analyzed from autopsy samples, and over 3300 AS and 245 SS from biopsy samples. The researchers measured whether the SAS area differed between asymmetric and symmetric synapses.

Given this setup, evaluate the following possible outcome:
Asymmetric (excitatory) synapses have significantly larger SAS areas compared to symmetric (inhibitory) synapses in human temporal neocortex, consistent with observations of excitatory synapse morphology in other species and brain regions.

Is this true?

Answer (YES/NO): YES